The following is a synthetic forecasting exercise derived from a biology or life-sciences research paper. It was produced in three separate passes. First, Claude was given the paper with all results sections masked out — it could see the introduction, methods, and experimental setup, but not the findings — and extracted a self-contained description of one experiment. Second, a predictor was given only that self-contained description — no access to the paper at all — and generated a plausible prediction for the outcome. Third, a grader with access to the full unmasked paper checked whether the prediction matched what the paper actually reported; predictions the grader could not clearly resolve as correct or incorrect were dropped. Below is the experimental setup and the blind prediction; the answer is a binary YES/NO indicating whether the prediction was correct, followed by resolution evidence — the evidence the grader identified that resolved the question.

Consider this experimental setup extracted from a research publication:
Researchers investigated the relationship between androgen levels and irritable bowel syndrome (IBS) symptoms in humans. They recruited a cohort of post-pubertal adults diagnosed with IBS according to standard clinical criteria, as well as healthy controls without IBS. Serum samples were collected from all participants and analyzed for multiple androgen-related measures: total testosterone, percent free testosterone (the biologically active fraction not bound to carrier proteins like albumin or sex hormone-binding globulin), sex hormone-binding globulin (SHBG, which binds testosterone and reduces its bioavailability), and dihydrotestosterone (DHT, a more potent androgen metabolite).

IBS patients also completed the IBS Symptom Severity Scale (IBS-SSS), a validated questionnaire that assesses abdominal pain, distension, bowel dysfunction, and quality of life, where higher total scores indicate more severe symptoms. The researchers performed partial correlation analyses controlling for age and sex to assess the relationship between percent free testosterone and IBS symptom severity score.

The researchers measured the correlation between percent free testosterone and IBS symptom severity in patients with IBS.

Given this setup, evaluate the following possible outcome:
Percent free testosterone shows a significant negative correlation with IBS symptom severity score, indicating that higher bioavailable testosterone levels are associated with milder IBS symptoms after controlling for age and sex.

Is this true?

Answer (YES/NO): YES